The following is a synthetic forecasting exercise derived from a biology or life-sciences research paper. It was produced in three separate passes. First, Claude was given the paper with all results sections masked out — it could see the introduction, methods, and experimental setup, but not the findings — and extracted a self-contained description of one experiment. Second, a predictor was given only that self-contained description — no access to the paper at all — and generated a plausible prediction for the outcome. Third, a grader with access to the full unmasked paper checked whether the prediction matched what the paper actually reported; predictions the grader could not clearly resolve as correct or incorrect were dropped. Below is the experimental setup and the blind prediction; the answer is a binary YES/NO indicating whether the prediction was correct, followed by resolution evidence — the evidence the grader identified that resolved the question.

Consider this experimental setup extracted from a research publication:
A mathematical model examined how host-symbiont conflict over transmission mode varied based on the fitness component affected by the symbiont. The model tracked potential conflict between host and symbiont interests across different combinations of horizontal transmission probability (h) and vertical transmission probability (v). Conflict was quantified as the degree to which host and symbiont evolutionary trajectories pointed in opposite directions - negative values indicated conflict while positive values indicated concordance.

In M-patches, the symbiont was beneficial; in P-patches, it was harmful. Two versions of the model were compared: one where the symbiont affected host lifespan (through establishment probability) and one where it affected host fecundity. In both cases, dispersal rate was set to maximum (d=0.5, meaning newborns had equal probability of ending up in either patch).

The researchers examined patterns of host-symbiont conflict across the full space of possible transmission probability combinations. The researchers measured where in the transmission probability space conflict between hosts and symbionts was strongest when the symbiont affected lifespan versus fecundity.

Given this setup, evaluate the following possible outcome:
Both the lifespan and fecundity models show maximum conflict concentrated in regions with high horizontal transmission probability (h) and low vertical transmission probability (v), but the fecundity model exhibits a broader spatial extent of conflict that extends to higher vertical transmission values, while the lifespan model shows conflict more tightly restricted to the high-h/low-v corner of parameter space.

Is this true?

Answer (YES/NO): NO